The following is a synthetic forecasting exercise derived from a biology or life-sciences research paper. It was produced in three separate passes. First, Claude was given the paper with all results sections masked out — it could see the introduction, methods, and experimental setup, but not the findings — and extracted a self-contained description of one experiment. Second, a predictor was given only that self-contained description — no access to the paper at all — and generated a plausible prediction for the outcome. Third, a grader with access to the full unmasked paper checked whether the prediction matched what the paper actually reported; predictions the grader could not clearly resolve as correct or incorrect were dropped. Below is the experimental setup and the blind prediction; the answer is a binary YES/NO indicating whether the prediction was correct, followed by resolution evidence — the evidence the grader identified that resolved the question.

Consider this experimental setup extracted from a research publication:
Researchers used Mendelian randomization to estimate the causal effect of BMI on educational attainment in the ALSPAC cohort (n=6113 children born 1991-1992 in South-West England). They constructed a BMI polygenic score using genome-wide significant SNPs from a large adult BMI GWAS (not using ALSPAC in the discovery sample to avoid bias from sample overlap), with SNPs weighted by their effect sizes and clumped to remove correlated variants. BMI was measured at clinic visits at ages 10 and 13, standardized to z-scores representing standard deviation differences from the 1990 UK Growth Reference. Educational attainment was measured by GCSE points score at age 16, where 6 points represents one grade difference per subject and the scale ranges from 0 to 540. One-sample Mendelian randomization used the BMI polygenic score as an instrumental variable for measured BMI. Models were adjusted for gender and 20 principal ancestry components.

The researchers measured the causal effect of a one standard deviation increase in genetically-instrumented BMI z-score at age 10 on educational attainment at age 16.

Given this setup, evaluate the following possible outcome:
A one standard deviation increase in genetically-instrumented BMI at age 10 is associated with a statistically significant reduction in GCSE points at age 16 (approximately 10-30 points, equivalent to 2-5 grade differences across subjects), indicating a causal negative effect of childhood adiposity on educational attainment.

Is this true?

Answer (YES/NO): YES